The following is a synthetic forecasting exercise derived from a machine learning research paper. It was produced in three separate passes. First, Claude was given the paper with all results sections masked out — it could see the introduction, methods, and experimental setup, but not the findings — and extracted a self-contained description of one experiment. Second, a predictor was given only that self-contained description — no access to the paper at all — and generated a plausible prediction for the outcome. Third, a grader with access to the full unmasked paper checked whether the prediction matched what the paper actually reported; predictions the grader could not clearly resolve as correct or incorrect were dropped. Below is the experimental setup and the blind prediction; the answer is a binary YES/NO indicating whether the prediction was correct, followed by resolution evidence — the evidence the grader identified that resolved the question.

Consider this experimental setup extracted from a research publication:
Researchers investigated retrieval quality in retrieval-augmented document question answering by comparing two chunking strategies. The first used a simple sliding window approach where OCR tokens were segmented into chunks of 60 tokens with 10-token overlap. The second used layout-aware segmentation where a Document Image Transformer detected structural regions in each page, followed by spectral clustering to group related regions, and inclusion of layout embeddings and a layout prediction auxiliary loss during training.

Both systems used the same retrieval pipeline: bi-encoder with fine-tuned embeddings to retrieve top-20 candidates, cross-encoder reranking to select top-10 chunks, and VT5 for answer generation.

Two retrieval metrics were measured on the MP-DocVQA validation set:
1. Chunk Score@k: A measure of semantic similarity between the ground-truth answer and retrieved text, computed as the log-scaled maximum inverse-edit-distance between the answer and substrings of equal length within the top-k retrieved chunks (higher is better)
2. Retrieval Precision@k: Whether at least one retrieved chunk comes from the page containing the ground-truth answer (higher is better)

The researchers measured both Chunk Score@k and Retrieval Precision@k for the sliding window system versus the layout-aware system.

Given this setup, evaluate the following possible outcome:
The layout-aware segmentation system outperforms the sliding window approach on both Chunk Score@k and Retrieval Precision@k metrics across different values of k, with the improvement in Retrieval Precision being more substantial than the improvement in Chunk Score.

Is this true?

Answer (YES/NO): NO